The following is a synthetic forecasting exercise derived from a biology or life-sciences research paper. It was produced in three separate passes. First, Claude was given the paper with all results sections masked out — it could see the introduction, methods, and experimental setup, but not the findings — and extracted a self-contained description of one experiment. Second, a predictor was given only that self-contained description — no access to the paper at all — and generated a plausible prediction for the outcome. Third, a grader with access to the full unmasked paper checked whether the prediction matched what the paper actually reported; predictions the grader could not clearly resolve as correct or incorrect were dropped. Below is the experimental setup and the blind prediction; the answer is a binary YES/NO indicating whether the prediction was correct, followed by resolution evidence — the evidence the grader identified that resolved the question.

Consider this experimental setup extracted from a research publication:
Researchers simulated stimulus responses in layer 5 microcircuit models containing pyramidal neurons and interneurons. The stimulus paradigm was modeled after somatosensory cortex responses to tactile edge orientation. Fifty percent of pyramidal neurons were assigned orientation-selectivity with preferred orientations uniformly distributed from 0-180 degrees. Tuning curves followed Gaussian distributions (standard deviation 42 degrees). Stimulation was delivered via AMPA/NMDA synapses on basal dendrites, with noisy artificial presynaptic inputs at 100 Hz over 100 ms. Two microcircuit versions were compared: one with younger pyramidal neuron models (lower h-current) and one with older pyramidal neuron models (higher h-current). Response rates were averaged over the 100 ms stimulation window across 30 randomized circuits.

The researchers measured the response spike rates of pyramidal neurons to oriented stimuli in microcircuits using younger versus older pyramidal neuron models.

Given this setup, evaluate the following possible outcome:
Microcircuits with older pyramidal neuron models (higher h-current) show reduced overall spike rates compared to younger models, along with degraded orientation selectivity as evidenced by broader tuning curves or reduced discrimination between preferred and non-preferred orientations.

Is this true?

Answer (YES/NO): NO